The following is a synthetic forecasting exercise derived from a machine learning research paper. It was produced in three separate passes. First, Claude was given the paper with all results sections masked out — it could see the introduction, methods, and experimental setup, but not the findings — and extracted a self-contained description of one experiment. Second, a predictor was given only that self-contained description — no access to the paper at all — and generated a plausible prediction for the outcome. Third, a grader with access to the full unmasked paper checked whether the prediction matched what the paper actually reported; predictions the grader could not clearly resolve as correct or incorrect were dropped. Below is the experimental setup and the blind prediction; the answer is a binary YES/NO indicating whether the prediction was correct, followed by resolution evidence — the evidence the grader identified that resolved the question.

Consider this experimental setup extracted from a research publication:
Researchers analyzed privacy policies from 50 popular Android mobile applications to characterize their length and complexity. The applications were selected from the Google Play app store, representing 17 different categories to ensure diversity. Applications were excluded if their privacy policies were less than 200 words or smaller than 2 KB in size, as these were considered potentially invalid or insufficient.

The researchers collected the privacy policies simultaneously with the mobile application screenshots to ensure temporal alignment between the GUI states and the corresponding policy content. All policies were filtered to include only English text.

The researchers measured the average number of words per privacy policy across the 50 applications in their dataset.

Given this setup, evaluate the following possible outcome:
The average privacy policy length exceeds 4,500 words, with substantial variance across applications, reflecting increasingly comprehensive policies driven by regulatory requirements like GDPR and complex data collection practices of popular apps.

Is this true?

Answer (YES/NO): YES